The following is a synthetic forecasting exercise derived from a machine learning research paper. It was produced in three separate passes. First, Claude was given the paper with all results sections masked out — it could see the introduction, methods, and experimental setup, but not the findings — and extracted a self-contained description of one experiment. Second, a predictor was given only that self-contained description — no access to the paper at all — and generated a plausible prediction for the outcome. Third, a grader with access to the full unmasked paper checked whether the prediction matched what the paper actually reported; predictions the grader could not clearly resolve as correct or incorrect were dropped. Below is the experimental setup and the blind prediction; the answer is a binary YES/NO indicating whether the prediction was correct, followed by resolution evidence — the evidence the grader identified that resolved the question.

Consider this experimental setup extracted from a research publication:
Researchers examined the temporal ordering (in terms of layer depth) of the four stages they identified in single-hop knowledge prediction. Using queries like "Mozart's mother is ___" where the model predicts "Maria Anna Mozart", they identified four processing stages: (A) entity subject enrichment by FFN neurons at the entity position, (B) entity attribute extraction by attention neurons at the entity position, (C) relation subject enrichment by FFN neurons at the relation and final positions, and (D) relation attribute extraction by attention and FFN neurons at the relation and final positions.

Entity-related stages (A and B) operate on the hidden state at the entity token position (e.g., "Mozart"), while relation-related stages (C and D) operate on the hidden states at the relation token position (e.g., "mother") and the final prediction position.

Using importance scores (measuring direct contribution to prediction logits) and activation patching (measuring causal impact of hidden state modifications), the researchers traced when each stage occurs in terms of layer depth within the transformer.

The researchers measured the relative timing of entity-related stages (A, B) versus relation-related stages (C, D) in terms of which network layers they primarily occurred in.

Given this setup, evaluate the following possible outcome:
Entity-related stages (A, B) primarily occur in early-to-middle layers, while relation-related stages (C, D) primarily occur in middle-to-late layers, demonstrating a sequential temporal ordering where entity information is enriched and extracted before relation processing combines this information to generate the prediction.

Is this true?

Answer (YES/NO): YES